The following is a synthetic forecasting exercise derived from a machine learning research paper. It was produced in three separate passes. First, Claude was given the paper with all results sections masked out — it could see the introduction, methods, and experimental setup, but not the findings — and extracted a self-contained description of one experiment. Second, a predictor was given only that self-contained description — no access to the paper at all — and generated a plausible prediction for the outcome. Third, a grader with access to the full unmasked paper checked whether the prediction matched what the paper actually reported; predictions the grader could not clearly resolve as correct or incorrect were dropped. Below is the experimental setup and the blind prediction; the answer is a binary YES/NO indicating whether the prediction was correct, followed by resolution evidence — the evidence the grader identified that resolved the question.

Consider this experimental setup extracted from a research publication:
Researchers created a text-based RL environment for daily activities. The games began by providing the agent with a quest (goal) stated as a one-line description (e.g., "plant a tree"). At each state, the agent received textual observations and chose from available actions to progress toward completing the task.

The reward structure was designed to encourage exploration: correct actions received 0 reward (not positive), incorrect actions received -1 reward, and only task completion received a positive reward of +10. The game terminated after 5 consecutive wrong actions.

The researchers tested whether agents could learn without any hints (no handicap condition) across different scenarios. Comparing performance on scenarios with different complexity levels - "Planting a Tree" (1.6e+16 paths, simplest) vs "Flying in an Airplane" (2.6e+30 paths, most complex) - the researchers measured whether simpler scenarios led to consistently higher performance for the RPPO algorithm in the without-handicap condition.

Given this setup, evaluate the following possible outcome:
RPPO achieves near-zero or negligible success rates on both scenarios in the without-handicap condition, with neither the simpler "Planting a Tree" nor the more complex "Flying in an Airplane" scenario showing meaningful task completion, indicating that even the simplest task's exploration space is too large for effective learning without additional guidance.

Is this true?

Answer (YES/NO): NO